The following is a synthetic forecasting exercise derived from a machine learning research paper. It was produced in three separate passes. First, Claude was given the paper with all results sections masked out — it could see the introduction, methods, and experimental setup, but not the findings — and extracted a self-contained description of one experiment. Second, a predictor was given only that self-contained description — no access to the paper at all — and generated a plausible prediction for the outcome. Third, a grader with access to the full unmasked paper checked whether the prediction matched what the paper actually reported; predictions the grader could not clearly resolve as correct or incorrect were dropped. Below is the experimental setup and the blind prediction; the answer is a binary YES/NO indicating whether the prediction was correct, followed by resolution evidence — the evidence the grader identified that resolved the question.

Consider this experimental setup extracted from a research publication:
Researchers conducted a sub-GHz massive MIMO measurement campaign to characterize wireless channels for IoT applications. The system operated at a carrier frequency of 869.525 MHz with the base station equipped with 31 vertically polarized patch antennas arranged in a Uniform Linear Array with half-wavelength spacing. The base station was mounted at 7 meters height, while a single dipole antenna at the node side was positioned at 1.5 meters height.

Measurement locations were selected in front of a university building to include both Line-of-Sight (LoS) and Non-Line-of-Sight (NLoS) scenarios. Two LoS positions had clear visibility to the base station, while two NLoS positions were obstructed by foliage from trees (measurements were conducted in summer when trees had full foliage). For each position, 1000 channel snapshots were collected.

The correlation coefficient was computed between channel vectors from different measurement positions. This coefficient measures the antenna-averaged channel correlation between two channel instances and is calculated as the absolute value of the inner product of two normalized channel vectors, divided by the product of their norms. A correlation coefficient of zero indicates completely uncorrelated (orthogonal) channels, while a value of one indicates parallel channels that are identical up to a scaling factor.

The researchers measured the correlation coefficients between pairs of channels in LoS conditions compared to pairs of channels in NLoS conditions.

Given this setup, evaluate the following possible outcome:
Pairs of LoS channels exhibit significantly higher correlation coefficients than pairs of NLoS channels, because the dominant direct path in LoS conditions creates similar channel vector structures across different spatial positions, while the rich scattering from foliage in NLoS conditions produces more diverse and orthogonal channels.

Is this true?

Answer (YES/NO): NO